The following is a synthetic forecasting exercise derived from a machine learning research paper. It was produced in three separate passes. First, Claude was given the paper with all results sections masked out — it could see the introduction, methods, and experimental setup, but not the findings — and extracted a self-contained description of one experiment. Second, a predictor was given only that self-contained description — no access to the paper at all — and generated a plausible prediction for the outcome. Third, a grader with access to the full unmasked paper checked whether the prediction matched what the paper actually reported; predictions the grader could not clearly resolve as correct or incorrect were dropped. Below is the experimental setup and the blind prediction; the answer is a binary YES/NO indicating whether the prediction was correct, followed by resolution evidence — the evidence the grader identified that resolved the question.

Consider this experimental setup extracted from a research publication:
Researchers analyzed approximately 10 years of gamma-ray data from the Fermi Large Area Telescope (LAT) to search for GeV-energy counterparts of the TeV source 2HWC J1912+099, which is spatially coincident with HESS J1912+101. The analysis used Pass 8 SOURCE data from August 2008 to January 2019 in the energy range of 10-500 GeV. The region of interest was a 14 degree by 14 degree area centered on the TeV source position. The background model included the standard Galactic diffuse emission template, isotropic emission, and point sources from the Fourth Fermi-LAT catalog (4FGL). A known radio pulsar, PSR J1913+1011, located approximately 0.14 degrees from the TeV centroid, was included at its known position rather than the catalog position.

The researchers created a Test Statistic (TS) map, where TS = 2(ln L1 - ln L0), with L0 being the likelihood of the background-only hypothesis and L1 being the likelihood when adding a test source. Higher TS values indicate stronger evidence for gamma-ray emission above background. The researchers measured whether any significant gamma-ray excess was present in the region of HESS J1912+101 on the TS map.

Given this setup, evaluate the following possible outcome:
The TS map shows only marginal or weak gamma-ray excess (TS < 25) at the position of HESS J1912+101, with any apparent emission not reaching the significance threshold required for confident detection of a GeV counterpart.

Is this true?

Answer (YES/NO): NO